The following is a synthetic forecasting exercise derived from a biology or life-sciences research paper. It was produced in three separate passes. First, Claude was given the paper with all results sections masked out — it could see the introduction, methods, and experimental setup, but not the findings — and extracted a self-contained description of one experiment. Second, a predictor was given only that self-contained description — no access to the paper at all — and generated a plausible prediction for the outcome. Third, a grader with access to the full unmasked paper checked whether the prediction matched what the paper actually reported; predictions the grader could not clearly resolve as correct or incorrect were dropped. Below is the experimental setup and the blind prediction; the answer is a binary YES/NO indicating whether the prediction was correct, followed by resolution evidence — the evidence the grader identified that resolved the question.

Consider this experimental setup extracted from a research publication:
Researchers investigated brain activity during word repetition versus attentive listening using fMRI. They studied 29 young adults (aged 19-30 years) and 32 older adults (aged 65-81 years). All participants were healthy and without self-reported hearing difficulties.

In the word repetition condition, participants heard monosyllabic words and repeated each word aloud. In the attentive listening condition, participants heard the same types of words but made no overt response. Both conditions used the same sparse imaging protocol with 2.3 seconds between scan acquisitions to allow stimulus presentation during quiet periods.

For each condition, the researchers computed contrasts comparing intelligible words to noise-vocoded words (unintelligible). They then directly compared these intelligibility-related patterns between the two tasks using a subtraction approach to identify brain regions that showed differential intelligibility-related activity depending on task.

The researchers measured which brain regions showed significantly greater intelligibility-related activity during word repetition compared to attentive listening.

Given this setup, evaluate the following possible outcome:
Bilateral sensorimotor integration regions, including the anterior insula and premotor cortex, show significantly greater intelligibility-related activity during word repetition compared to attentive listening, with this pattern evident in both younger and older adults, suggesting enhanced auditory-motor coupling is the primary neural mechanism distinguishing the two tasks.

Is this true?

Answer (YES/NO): NO